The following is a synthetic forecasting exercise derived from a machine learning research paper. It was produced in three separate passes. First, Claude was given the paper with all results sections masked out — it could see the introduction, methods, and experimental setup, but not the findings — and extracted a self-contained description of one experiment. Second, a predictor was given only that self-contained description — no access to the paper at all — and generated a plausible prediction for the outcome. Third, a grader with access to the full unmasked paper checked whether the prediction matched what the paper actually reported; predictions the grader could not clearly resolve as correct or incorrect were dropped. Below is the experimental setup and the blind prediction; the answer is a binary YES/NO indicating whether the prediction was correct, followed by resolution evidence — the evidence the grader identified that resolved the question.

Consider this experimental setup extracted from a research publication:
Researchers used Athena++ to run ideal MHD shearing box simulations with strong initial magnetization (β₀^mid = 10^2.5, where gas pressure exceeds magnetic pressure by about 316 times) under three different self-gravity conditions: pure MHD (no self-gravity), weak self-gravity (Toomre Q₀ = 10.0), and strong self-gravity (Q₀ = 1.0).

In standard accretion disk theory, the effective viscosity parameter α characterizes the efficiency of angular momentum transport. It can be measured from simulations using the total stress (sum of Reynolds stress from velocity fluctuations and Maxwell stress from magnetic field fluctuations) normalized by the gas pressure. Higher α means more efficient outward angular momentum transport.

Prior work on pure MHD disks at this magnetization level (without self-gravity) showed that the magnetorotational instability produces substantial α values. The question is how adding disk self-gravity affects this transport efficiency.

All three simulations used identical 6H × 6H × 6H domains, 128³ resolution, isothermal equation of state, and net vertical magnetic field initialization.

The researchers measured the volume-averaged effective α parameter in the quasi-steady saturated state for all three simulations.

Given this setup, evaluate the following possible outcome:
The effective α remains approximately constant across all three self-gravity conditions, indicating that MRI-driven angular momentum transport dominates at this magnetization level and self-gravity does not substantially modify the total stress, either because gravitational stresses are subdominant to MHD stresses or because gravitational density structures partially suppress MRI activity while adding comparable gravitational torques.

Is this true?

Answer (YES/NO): YES